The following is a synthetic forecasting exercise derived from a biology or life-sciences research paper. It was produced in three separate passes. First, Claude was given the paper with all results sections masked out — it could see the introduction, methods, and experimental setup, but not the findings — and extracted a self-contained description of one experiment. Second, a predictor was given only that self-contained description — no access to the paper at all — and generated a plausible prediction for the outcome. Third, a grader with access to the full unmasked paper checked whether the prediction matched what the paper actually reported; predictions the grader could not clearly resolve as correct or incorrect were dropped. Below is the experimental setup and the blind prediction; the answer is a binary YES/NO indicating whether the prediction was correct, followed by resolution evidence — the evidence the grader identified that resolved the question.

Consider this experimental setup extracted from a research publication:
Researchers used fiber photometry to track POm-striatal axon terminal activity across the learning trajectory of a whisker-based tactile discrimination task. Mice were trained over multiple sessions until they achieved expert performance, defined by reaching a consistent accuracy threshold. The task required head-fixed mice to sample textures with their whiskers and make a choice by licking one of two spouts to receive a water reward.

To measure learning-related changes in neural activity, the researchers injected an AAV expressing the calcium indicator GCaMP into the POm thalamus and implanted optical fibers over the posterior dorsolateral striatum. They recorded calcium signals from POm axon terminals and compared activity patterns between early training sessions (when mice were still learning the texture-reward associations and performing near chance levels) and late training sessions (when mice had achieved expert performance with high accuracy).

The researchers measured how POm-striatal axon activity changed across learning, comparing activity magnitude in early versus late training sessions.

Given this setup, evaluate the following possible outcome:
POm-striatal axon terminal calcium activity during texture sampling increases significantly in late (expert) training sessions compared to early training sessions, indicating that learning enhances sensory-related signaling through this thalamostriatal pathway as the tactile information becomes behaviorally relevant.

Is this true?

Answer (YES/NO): YES